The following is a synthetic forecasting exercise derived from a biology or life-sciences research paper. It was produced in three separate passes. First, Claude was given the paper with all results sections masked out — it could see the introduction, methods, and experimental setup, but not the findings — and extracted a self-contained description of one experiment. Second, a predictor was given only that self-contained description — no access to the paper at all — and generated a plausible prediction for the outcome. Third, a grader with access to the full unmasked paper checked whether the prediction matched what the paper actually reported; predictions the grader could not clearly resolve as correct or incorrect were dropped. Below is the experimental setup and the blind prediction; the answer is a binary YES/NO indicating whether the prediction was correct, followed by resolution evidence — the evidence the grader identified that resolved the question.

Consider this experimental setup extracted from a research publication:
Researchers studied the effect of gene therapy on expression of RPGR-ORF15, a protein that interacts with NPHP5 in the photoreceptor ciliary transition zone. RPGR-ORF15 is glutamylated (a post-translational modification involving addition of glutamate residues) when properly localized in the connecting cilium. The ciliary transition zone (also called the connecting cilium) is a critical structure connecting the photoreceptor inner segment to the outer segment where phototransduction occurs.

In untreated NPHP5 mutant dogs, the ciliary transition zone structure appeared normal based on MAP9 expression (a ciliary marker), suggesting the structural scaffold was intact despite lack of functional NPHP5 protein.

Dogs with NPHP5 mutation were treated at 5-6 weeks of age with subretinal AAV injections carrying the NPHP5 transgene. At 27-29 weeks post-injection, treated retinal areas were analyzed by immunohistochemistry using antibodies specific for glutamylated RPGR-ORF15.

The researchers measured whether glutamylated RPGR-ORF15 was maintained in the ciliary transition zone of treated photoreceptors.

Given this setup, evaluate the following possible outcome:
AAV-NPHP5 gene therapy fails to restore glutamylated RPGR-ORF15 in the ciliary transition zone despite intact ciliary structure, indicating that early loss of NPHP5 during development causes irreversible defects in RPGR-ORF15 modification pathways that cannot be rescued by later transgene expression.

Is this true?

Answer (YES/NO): NO